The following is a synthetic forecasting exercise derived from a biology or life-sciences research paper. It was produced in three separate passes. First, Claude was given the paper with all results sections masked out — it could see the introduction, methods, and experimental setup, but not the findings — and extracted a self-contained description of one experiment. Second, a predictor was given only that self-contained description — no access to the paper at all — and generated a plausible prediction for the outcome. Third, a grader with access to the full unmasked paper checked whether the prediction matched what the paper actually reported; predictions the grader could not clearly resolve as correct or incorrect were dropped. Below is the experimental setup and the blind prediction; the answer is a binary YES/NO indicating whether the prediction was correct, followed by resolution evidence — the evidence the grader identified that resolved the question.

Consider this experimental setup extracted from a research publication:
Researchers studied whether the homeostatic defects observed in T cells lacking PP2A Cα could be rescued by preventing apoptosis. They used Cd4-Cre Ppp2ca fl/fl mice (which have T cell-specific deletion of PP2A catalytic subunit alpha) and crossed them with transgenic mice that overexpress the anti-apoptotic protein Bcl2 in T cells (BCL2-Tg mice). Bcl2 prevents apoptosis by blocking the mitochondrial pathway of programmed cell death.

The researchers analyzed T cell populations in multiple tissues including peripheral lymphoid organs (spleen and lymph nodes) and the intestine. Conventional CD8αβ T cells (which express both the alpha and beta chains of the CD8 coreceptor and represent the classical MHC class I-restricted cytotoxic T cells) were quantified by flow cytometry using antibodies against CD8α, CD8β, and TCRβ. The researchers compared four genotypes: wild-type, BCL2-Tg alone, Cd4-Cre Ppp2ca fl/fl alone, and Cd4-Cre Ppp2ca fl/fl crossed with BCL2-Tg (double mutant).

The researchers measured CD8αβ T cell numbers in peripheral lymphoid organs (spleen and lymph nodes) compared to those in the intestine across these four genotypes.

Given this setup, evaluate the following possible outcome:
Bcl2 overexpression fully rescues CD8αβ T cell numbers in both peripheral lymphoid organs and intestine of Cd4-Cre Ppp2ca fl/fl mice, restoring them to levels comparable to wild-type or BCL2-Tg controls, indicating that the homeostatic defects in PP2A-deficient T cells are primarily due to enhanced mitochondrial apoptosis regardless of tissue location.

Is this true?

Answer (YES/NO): NO